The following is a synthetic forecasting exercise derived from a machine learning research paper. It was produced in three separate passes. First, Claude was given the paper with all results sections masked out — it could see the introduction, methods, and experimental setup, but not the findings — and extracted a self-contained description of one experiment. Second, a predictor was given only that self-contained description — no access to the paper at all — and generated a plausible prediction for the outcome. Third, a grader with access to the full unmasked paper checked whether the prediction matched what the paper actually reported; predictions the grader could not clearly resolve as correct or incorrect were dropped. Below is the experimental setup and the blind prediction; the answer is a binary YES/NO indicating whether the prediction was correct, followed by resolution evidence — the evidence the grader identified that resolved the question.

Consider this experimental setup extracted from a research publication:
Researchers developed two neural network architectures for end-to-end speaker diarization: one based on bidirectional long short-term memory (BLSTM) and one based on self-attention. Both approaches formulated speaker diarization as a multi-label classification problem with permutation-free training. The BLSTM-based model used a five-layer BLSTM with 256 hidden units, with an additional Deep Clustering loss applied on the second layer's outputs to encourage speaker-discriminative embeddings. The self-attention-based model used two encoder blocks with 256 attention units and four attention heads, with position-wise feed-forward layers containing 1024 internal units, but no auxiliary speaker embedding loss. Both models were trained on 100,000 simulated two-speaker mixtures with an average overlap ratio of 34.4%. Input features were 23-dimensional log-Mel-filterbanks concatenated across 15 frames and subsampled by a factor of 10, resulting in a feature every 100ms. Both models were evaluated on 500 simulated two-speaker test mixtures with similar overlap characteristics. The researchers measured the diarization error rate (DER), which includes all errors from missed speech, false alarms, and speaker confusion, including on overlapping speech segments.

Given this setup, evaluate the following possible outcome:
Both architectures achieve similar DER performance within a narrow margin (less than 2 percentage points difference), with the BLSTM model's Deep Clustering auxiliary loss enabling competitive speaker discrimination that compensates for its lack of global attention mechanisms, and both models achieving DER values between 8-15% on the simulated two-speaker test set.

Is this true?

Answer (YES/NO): NO